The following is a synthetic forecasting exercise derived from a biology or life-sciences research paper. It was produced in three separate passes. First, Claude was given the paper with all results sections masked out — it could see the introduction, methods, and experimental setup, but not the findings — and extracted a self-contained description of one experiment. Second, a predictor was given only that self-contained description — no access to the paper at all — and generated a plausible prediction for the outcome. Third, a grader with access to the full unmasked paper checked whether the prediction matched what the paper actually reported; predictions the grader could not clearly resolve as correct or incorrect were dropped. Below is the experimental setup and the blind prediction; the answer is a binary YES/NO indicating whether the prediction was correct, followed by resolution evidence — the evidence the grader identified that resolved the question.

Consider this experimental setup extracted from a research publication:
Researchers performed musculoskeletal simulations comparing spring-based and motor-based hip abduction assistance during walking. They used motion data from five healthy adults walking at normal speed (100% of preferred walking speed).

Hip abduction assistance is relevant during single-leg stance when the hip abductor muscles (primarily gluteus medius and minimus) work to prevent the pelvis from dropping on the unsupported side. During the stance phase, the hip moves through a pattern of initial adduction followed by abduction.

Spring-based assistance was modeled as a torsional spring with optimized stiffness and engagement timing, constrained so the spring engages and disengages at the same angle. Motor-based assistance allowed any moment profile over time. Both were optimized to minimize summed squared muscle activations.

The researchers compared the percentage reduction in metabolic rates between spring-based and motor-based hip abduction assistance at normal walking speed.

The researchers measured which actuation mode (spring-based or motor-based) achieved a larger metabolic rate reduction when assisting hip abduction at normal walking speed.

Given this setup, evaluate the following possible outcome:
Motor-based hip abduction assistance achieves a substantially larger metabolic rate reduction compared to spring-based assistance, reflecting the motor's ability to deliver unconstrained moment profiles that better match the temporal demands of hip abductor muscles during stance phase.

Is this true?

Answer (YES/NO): YES